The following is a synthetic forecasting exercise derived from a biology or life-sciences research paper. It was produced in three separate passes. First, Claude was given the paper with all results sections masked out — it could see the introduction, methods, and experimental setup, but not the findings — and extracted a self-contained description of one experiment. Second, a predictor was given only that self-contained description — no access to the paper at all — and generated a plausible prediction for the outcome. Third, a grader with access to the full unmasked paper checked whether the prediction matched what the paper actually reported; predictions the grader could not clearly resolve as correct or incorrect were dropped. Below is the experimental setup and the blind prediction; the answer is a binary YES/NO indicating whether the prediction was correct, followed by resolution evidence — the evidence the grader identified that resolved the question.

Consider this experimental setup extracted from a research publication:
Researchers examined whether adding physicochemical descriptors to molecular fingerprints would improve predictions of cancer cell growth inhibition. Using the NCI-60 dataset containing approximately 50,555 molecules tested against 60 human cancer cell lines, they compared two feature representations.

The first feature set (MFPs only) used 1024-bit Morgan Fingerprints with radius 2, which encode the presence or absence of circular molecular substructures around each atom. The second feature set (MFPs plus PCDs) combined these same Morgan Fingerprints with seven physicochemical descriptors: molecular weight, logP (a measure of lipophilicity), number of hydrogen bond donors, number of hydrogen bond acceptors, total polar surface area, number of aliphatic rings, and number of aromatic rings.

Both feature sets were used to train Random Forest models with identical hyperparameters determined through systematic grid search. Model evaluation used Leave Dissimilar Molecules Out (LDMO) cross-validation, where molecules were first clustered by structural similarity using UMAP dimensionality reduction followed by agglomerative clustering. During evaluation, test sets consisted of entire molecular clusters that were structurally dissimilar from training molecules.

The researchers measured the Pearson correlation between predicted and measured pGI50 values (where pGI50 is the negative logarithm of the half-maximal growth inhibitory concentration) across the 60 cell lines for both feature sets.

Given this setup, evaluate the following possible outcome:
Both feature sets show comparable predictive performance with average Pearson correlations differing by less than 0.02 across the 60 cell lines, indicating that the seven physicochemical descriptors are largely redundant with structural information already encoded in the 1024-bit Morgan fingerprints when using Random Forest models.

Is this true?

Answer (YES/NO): NO